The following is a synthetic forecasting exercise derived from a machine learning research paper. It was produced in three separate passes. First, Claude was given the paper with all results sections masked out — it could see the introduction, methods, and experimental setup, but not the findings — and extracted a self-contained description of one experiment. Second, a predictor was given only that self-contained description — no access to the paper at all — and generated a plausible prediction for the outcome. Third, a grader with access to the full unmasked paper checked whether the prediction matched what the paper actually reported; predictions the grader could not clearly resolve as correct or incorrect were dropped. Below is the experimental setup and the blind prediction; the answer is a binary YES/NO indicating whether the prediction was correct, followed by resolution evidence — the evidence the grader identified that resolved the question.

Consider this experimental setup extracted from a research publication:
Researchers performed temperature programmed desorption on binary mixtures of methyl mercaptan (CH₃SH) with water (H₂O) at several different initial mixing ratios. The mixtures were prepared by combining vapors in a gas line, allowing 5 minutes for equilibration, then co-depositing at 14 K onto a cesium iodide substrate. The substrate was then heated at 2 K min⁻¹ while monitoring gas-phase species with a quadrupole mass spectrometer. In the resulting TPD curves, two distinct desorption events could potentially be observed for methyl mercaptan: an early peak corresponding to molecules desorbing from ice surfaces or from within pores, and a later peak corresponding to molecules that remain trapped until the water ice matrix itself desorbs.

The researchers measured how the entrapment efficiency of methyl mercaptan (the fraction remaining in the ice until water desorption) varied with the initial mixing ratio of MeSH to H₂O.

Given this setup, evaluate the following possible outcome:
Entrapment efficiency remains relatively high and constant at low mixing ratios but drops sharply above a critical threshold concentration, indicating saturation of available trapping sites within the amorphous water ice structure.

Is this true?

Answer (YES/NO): NO